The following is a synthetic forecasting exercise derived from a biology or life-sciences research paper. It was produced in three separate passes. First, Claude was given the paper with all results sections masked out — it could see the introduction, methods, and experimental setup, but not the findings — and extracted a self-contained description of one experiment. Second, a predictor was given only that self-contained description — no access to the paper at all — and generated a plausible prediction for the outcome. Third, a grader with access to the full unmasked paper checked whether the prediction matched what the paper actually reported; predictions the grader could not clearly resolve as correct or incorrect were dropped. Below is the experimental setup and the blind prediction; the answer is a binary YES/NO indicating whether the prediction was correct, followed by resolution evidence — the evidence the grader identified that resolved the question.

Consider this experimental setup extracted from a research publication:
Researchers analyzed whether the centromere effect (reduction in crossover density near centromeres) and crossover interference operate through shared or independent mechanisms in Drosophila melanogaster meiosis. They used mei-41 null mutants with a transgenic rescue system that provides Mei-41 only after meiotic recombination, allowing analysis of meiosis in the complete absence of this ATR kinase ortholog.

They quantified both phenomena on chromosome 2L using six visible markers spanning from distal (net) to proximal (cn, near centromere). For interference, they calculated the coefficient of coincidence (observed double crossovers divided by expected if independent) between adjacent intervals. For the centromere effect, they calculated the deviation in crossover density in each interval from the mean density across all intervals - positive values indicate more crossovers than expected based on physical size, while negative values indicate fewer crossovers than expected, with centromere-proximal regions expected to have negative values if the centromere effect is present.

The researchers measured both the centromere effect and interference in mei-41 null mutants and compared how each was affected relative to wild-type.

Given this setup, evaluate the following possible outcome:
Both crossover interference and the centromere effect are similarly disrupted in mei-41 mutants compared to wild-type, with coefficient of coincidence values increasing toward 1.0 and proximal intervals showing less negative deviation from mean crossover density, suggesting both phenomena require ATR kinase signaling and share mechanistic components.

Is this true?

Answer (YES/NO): NO